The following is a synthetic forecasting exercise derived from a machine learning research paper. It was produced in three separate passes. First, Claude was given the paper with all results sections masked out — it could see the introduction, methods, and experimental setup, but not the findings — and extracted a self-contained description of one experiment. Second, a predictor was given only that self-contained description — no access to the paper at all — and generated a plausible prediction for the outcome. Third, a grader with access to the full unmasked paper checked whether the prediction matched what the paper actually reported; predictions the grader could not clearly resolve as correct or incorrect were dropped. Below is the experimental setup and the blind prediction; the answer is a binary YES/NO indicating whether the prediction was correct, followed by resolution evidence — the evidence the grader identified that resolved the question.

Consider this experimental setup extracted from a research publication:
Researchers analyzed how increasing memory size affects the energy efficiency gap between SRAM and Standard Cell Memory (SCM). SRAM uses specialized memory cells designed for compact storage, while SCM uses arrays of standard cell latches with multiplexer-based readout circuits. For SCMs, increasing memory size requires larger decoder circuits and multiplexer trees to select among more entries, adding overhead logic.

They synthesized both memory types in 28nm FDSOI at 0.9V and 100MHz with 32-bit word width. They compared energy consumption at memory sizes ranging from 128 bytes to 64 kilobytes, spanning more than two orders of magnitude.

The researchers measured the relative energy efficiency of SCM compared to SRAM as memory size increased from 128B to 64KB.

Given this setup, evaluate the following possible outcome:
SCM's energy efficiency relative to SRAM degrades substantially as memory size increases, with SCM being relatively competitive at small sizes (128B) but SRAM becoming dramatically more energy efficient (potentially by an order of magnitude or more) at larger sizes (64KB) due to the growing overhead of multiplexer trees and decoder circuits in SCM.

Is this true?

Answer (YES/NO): YES